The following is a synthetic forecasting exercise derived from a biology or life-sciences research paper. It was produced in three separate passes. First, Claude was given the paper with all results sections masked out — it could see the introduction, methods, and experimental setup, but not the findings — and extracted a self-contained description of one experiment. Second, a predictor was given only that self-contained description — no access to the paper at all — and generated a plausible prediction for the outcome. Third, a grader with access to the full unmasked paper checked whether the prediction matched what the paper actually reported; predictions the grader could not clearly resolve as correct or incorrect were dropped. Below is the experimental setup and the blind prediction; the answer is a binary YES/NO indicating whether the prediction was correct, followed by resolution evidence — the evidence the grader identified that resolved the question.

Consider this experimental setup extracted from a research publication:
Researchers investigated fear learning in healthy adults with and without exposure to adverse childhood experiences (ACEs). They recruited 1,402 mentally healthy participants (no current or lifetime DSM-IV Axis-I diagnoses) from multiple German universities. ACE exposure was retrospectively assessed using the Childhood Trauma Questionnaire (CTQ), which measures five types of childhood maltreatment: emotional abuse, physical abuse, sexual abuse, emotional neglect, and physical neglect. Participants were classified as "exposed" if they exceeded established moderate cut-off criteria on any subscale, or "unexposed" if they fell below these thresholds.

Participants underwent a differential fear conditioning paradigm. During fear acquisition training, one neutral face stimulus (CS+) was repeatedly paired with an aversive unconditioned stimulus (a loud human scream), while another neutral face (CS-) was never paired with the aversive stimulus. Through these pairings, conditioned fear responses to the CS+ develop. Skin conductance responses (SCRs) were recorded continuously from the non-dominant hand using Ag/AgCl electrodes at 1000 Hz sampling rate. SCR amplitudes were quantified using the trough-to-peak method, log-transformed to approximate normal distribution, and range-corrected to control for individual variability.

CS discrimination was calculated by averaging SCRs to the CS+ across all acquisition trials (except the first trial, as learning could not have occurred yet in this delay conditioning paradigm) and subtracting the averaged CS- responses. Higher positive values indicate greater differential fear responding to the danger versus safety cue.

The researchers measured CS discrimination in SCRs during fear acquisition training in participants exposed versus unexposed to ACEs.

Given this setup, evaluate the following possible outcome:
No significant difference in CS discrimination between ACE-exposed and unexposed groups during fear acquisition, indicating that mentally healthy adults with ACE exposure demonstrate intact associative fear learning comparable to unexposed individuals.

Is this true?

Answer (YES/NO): NO